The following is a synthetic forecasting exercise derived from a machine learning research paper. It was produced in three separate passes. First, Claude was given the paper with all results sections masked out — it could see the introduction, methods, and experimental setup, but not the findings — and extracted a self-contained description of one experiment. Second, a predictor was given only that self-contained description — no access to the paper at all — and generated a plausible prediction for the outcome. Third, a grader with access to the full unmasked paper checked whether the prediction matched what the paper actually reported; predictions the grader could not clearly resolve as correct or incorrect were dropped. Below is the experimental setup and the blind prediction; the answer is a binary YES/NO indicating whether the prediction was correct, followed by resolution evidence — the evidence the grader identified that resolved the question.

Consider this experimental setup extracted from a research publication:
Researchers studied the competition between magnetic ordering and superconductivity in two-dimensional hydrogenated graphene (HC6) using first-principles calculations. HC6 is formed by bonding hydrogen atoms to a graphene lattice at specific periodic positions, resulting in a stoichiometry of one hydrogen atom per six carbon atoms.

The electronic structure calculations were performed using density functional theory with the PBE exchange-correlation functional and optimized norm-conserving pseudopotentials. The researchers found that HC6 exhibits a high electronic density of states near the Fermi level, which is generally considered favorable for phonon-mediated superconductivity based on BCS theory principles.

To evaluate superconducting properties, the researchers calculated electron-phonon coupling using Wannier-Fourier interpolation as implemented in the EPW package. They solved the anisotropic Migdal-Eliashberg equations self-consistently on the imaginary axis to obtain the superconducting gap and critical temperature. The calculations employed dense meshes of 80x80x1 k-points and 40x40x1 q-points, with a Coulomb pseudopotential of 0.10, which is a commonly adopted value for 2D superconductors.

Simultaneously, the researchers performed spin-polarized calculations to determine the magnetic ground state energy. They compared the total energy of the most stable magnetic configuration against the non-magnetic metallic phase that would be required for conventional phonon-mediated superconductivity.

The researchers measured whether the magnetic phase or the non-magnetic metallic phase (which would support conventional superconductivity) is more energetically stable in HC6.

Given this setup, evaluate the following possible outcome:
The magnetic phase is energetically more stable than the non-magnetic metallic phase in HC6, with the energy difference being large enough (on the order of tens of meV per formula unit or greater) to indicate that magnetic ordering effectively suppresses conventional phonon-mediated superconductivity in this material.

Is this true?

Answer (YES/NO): YES